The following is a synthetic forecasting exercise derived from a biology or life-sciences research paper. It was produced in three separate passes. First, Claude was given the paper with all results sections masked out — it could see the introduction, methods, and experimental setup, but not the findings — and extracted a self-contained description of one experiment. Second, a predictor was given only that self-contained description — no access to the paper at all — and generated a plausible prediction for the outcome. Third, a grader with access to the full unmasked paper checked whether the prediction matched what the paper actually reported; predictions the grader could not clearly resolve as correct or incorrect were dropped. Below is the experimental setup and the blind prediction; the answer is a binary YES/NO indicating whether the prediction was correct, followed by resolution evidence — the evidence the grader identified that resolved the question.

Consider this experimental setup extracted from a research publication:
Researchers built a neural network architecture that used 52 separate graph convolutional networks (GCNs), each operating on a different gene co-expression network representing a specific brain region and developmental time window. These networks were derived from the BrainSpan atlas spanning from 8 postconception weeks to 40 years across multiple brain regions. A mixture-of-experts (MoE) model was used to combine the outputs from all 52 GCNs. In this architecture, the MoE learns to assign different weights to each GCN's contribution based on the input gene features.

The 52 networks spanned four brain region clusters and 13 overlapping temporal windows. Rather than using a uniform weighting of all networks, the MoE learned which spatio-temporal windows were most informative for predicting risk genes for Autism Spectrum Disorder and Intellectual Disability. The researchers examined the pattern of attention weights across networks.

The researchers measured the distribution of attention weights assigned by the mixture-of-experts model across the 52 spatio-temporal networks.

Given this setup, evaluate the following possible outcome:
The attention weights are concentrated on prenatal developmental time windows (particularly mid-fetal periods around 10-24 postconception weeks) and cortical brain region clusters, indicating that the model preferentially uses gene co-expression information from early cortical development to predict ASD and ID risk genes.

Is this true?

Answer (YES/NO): NO